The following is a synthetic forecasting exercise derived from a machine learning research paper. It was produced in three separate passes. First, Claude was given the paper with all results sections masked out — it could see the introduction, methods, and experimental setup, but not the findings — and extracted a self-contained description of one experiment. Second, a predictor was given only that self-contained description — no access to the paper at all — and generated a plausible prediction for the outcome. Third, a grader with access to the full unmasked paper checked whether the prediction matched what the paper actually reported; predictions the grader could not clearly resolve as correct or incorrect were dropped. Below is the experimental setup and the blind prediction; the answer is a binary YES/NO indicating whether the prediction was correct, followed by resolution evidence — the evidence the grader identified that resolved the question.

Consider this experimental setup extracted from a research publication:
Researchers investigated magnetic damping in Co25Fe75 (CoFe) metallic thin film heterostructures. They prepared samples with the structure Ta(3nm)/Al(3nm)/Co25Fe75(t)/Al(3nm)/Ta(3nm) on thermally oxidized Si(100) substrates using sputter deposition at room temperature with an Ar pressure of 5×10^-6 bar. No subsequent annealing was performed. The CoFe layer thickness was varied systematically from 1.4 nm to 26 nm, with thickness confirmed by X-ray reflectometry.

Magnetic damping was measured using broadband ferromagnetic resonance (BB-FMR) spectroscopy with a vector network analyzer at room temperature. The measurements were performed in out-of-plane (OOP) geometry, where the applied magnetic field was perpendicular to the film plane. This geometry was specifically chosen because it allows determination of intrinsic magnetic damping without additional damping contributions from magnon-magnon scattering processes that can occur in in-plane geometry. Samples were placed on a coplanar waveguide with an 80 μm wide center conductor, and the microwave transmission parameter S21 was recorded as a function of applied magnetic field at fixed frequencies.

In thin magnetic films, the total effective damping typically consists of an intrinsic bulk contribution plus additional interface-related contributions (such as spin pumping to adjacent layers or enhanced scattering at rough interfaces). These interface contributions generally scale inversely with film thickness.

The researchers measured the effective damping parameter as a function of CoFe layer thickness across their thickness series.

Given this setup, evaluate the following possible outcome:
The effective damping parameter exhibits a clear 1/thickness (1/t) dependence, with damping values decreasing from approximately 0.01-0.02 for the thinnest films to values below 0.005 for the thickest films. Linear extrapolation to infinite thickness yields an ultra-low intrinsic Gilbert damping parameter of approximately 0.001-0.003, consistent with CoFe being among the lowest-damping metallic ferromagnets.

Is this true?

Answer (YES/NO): NO